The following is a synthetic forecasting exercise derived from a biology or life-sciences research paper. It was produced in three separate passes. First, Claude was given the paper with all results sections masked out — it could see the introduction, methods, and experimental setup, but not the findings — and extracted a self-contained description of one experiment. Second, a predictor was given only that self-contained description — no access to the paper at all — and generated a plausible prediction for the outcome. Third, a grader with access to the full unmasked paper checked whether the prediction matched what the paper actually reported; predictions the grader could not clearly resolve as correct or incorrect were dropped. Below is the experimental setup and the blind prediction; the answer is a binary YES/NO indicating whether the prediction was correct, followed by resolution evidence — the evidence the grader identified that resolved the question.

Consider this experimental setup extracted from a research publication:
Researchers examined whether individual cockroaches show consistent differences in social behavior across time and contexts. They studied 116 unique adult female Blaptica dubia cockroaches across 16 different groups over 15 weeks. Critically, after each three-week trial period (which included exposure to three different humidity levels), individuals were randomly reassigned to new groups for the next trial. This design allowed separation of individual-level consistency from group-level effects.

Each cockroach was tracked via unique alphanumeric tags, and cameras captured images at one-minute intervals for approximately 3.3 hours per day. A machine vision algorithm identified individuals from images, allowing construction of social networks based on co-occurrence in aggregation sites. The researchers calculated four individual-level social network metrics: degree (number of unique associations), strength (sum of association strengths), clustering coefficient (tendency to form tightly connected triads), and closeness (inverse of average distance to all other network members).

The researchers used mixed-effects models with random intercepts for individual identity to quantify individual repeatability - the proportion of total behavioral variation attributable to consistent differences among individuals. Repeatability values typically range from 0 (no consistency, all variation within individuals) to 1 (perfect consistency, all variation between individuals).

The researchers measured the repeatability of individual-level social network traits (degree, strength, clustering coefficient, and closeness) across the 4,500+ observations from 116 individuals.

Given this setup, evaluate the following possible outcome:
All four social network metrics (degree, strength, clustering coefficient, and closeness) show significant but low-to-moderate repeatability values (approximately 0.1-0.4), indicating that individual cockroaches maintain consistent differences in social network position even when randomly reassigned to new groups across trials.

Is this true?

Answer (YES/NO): YES